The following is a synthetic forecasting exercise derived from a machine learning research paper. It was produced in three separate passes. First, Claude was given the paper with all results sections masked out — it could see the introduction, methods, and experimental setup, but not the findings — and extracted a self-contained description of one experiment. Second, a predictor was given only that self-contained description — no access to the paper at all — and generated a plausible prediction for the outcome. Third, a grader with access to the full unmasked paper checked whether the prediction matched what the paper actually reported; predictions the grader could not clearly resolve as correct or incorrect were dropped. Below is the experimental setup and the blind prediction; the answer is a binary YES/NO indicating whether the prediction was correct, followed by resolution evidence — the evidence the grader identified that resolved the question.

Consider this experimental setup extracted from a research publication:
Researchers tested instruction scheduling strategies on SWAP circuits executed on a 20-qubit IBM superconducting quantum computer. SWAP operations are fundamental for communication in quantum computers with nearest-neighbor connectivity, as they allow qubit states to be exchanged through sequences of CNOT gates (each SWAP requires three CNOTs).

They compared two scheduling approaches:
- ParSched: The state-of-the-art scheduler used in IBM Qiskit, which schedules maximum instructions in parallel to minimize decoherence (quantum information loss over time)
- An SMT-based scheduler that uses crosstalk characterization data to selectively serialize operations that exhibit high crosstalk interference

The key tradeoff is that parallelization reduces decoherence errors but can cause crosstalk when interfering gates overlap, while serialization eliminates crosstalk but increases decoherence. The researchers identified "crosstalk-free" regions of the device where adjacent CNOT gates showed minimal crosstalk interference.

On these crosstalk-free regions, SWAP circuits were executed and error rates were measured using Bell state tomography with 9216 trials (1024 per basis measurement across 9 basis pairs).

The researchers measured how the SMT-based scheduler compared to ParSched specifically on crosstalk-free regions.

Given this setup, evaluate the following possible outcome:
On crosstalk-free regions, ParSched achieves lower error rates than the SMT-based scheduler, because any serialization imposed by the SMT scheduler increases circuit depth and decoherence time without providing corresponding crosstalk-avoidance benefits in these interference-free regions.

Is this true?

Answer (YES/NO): NO